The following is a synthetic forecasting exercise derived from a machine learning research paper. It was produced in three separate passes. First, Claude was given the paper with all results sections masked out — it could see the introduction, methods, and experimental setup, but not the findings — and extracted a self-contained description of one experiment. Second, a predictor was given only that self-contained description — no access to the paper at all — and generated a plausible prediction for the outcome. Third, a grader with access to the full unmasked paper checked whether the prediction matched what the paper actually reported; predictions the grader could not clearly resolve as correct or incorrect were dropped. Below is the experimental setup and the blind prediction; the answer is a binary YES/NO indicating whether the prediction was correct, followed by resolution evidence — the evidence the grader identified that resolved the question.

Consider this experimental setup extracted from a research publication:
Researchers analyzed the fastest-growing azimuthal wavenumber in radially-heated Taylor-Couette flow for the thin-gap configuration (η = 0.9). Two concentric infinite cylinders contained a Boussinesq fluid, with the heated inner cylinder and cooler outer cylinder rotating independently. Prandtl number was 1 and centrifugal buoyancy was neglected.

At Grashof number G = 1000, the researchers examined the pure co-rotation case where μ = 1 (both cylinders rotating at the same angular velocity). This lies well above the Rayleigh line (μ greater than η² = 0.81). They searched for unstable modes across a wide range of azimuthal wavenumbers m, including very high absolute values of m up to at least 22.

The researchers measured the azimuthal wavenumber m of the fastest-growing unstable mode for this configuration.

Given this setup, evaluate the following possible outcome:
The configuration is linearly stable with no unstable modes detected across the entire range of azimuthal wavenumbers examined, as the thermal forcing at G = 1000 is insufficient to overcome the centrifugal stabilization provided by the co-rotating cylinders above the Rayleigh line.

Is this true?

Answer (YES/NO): NO